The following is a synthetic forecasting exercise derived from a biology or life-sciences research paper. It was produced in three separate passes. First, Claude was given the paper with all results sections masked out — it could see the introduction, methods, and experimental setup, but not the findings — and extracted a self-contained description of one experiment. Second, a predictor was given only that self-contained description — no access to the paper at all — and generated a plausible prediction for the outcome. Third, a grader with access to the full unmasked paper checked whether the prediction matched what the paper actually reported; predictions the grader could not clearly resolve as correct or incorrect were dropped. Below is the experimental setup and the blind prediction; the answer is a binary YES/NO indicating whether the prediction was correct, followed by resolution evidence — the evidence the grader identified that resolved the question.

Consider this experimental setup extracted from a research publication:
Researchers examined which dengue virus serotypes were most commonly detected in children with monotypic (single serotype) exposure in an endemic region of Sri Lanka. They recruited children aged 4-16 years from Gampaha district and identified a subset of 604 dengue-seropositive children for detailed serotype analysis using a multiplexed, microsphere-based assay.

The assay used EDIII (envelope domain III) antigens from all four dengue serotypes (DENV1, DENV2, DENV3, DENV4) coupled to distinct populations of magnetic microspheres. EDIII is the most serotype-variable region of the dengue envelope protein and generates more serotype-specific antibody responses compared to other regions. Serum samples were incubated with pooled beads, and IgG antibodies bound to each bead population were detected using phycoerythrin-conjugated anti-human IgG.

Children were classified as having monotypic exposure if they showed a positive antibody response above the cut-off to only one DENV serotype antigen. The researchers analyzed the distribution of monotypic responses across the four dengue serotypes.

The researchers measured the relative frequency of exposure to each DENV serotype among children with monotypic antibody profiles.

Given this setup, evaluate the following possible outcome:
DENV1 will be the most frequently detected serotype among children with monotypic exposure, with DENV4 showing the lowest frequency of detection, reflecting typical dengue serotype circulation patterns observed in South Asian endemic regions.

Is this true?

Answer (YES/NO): NO